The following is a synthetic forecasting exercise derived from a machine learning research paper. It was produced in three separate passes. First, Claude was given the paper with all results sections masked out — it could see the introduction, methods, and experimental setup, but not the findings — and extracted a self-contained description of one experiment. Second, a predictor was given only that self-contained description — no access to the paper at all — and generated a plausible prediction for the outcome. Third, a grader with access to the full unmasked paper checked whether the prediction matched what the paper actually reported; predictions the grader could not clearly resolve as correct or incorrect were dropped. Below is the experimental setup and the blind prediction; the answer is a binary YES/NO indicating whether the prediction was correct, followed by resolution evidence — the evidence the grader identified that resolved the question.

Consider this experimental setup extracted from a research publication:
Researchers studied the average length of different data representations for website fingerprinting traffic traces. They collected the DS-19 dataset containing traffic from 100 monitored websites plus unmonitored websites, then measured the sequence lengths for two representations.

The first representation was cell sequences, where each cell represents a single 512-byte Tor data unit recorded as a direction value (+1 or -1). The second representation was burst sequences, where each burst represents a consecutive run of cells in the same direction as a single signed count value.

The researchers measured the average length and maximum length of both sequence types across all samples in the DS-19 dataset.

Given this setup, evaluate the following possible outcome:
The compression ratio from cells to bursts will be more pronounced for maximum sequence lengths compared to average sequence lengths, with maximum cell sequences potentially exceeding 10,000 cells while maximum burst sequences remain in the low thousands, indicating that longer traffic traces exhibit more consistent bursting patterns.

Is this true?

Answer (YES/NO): NO